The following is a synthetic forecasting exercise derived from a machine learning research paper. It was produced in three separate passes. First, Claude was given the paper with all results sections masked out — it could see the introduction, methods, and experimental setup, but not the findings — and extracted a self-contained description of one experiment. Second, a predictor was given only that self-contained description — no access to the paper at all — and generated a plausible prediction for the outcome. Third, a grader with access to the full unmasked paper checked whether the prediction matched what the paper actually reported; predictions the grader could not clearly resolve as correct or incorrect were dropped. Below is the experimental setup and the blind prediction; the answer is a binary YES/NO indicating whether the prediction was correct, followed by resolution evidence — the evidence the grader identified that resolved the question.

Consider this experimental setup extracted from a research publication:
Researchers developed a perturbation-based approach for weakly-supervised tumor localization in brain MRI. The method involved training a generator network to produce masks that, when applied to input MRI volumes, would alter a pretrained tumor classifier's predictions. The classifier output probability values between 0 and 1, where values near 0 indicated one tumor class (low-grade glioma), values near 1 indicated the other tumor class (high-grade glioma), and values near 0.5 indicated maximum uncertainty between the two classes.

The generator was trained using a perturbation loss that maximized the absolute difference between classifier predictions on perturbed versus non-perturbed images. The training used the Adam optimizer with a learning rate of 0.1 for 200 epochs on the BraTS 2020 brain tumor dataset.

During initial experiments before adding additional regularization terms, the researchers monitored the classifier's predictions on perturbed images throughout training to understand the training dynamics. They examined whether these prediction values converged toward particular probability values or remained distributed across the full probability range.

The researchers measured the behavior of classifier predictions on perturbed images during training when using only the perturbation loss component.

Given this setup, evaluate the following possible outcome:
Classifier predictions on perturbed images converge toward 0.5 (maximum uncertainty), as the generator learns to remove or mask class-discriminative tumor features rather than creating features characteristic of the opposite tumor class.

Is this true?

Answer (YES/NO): YES